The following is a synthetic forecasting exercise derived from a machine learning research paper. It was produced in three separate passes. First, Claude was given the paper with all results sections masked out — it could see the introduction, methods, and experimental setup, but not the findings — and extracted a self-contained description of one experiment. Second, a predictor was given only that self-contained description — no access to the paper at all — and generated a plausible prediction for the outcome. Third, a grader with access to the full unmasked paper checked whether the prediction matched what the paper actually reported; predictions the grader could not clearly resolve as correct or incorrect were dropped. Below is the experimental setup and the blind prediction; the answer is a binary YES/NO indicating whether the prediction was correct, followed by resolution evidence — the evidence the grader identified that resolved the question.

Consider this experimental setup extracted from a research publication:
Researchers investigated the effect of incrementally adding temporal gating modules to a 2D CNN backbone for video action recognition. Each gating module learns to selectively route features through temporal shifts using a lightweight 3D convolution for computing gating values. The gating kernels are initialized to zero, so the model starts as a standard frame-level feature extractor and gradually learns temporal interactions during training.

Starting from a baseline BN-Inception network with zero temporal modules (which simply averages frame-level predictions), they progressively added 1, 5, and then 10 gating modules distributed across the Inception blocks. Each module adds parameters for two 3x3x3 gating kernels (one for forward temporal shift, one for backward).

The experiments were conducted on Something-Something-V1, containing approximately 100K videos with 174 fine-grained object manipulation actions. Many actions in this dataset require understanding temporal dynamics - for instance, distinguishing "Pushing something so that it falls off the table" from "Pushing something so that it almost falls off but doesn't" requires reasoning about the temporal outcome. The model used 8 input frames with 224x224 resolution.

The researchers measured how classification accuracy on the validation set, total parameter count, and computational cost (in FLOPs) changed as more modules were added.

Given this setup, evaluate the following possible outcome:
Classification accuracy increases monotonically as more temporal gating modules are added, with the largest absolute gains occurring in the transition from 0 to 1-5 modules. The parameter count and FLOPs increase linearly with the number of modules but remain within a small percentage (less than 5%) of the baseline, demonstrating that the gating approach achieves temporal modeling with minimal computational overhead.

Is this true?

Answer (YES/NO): YES